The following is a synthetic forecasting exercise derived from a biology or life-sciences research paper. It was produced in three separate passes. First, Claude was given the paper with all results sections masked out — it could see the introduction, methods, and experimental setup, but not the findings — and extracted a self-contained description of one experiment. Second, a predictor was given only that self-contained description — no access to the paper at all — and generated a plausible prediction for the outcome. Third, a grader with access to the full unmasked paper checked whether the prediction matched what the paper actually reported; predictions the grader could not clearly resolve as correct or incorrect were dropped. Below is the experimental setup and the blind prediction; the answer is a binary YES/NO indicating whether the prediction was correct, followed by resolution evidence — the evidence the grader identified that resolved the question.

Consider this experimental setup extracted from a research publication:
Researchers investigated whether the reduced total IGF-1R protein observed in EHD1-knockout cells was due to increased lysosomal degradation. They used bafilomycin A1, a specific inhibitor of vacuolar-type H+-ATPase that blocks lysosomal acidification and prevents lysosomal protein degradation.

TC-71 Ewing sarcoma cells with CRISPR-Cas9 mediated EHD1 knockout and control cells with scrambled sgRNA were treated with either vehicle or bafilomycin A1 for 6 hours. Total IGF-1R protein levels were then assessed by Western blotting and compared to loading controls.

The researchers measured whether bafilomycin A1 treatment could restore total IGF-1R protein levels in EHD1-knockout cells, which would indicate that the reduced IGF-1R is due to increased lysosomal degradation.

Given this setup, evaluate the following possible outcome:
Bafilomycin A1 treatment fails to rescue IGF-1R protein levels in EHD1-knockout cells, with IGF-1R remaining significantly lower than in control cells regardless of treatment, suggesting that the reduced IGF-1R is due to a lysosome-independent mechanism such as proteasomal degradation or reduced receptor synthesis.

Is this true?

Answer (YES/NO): NO